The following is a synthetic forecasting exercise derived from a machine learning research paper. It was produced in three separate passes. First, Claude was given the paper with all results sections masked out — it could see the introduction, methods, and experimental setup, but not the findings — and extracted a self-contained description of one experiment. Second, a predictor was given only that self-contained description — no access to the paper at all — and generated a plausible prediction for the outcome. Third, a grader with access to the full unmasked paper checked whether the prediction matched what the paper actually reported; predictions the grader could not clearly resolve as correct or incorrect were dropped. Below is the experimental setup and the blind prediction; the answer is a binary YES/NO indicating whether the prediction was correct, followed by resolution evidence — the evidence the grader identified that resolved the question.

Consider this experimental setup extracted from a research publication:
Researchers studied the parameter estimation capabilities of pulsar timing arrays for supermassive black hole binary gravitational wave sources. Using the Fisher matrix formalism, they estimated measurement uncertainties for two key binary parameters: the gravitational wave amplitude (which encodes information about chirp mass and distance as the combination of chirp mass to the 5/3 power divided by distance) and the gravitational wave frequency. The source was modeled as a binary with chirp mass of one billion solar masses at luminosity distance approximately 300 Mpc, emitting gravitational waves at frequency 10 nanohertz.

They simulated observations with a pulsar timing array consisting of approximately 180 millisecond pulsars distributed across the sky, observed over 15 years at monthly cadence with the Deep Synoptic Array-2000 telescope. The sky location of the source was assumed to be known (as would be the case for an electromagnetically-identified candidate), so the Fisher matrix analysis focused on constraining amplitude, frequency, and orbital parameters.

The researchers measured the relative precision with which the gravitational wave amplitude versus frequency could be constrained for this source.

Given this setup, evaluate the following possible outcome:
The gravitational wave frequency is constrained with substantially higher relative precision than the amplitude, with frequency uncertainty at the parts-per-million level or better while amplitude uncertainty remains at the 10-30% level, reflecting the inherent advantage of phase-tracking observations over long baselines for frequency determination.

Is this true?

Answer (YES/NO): NO